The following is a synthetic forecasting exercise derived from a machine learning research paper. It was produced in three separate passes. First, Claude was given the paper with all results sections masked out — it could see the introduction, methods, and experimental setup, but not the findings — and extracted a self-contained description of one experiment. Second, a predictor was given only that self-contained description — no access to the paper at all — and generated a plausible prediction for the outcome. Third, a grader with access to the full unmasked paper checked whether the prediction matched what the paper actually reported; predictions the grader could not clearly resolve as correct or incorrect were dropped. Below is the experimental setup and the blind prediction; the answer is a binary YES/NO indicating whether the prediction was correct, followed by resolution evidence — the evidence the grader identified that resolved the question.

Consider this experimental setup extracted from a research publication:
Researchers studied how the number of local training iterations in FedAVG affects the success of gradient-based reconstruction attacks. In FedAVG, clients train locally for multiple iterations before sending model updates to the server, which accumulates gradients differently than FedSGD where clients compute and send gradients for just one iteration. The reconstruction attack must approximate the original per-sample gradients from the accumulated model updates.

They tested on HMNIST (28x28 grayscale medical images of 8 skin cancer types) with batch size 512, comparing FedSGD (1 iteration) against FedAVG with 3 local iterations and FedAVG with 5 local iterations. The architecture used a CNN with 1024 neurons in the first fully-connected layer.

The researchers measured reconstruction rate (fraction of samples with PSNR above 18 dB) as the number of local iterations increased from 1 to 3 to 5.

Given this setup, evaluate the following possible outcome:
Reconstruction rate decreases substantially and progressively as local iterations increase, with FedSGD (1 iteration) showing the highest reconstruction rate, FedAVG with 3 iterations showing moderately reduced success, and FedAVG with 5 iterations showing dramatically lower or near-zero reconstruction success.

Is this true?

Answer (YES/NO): NO